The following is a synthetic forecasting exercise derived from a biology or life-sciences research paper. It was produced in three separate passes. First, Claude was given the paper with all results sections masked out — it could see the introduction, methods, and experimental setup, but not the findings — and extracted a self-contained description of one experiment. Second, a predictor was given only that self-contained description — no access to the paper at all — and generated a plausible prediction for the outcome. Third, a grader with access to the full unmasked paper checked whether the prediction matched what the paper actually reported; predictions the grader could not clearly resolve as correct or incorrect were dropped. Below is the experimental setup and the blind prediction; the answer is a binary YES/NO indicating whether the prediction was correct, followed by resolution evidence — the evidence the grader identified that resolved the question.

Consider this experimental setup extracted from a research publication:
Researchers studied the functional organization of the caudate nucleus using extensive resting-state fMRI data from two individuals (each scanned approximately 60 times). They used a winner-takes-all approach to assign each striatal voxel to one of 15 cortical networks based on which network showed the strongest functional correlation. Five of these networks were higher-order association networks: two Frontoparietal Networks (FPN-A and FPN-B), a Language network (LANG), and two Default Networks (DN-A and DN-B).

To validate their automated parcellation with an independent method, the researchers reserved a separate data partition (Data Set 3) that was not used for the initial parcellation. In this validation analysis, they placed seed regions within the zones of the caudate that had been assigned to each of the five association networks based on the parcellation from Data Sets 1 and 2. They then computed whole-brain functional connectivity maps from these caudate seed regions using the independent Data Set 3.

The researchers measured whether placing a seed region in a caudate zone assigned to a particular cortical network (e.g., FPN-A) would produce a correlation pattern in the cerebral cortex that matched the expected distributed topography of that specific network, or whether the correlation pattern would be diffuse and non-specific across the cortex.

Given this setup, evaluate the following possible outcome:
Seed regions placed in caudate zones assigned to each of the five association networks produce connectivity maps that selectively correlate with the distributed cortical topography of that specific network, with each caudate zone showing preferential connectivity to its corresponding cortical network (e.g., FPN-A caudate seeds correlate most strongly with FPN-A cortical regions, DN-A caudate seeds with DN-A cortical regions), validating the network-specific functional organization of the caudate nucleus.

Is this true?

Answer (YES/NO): YES